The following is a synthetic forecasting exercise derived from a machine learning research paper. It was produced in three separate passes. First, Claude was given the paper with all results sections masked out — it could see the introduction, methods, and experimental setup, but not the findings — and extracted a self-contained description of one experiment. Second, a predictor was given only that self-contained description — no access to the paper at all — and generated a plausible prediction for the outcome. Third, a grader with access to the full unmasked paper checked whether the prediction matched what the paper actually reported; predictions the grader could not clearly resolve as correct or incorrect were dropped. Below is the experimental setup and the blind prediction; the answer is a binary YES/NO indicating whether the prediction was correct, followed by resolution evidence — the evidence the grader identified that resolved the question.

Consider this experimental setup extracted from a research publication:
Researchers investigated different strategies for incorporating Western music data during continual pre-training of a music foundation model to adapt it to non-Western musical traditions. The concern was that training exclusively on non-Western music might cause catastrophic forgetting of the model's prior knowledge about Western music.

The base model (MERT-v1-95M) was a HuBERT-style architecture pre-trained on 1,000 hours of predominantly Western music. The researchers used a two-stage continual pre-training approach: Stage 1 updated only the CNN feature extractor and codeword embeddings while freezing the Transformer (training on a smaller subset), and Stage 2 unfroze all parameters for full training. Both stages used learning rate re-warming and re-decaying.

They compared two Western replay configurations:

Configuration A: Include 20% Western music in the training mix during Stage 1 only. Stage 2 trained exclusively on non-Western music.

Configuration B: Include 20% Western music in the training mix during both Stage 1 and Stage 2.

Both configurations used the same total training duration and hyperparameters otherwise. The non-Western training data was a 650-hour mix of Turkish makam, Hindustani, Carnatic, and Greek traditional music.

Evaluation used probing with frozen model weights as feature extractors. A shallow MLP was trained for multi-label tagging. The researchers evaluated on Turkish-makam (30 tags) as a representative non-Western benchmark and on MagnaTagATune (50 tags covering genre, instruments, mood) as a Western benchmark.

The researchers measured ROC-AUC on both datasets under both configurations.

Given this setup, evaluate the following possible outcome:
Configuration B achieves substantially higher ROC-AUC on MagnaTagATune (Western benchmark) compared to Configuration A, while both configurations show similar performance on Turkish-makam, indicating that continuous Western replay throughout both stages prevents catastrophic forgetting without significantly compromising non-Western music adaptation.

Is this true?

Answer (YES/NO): NO